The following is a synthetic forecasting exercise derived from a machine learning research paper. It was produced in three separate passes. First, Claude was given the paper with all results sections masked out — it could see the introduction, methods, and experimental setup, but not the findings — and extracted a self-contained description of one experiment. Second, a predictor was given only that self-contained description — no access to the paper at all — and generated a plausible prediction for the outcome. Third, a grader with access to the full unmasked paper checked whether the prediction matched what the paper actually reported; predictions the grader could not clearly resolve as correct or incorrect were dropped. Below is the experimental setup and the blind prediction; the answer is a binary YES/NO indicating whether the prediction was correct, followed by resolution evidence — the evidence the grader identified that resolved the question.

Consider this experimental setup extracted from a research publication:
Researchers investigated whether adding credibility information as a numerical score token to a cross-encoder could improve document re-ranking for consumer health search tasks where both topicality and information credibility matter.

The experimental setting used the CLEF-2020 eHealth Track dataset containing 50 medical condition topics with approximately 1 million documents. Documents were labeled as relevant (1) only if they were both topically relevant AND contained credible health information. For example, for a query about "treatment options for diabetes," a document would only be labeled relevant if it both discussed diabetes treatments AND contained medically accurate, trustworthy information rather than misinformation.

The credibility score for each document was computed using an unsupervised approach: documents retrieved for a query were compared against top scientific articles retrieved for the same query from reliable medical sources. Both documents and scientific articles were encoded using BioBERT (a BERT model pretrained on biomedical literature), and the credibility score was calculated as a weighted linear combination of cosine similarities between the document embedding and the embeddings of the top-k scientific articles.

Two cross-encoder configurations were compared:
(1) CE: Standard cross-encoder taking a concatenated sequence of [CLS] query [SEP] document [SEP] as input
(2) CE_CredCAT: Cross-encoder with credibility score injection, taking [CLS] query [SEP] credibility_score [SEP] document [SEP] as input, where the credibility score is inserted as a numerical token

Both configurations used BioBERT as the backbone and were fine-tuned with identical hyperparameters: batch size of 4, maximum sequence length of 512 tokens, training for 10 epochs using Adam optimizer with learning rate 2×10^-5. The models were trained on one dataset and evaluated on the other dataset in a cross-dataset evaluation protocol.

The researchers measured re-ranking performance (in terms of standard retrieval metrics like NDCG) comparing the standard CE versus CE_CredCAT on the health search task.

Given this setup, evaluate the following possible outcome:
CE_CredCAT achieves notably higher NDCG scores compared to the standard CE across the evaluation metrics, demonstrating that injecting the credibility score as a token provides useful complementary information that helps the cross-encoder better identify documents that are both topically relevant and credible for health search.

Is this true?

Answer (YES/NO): NO